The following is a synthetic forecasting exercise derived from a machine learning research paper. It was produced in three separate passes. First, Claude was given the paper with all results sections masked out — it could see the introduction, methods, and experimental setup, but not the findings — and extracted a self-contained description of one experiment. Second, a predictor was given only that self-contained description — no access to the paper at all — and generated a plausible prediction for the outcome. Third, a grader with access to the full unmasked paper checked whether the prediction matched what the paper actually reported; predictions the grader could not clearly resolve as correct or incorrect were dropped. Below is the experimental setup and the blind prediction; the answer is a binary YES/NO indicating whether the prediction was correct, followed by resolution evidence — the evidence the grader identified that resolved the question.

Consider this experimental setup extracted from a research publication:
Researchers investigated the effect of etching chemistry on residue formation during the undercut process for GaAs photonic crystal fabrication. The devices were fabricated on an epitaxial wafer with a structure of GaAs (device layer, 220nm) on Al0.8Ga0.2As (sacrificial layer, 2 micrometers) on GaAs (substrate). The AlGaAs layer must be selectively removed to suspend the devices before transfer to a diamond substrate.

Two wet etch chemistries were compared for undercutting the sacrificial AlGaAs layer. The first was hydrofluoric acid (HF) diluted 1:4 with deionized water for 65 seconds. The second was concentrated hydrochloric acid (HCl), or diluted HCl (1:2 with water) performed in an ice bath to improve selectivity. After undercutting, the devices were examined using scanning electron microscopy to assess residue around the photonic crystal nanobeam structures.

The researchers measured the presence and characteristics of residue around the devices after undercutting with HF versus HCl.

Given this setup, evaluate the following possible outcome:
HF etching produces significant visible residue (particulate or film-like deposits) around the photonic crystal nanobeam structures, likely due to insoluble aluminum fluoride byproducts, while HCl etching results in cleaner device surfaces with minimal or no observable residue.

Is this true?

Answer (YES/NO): YES